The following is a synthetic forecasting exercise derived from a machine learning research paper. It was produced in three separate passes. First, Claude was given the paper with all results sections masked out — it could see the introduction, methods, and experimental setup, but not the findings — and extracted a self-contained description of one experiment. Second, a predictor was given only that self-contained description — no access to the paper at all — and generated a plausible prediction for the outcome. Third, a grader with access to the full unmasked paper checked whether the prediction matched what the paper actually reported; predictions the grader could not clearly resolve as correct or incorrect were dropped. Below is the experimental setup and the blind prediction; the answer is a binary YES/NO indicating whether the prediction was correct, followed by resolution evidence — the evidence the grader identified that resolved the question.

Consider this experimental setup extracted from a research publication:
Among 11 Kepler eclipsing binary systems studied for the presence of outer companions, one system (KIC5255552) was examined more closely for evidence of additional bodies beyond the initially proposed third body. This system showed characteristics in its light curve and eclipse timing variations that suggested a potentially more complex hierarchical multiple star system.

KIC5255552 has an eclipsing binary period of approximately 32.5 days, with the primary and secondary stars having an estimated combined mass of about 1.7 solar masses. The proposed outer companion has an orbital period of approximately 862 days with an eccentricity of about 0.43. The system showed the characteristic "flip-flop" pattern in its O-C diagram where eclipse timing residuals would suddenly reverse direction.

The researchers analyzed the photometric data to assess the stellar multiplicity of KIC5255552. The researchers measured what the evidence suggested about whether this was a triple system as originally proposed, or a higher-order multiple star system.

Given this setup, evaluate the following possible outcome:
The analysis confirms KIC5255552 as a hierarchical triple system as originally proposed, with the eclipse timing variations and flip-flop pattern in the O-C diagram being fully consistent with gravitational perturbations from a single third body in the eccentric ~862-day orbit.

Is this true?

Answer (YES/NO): NO